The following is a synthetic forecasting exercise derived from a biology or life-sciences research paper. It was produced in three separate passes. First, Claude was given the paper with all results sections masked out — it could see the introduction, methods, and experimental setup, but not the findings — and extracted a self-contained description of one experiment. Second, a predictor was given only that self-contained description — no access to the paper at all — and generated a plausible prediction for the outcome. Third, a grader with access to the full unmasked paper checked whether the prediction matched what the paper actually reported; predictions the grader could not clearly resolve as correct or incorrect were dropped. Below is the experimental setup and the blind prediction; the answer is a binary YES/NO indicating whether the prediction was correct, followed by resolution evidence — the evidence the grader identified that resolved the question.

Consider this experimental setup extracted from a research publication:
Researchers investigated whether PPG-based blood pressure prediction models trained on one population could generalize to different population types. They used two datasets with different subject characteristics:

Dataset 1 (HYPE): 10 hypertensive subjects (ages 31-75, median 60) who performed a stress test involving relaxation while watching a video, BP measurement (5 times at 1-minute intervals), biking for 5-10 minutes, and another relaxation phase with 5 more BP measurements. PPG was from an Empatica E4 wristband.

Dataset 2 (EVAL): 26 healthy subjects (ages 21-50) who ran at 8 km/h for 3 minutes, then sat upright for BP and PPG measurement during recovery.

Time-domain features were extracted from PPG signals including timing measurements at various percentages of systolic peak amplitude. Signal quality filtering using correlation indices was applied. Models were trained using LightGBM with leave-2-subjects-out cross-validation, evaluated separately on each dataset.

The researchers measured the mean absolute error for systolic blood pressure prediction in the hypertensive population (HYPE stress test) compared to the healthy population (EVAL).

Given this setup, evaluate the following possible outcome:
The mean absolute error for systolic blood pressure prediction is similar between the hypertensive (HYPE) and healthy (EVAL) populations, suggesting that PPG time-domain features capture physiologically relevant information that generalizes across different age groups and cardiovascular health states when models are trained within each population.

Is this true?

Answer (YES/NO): NO